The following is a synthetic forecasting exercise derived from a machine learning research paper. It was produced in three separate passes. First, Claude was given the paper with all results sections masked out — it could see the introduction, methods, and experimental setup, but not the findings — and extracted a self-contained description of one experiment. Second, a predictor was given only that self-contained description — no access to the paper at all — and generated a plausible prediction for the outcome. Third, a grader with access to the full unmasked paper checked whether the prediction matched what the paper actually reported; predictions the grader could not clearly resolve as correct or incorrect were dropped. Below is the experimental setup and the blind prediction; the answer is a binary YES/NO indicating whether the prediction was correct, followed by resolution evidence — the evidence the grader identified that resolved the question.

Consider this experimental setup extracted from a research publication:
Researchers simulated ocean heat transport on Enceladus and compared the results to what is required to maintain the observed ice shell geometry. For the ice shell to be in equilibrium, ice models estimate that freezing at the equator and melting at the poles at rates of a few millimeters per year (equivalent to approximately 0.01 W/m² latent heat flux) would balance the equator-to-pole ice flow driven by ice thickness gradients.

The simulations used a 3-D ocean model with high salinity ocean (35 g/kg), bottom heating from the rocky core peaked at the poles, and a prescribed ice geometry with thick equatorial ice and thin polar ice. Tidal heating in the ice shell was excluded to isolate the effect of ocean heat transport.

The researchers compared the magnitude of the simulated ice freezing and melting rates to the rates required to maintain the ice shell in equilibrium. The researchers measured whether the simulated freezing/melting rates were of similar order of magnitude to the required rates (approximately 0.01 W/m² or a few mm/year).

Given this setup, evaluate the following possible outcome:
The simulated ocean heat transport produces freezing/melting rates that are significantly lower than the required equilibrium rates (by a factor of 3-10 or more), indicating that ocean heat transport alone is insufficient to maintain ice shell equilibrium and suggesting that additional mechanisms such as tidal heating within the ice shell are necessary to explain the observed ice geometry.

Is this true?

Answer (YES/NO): NO